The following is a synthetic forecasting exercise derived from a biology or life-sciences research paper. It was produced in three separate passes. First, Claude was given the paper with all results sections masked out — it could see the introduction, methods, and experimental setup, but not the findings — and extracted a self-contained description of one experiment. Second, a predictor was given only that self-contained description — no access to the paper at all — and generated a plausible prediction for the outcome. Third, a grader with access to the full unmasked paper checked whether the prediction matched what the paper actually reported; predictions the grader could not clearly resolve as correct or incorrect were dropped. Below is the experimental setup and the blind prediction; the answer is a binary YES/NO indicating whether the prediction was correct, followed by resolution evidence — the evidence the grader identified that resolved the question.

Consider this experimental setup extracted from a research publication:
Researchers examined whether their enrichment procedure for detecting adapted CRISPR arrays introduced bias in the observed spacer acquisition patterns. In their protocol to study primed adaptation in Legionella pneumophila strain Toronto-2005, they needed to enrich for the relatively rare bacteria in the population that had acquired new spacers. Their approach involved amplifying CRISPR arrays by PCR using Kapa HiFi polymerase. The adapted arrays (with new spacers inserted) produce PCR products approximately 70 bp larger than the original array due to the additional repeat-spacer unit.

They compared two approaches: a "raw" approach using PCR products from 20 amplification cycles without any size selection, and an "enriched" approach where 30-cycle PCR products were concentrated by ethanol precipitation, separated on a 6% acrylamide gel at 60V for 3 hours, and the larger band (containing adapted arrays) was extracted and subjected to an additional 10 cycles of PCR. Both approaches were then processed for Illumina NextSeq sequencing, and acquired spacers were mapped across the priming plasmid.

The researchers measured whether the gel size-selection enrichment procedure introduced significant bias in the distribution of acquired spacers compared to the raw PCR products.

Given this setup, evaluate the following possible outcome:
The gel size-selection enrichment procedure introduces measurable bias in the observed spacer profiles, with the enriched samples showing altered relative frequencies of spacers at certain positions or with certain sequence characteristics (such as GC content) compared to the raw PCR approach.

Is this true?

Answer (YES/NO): NO